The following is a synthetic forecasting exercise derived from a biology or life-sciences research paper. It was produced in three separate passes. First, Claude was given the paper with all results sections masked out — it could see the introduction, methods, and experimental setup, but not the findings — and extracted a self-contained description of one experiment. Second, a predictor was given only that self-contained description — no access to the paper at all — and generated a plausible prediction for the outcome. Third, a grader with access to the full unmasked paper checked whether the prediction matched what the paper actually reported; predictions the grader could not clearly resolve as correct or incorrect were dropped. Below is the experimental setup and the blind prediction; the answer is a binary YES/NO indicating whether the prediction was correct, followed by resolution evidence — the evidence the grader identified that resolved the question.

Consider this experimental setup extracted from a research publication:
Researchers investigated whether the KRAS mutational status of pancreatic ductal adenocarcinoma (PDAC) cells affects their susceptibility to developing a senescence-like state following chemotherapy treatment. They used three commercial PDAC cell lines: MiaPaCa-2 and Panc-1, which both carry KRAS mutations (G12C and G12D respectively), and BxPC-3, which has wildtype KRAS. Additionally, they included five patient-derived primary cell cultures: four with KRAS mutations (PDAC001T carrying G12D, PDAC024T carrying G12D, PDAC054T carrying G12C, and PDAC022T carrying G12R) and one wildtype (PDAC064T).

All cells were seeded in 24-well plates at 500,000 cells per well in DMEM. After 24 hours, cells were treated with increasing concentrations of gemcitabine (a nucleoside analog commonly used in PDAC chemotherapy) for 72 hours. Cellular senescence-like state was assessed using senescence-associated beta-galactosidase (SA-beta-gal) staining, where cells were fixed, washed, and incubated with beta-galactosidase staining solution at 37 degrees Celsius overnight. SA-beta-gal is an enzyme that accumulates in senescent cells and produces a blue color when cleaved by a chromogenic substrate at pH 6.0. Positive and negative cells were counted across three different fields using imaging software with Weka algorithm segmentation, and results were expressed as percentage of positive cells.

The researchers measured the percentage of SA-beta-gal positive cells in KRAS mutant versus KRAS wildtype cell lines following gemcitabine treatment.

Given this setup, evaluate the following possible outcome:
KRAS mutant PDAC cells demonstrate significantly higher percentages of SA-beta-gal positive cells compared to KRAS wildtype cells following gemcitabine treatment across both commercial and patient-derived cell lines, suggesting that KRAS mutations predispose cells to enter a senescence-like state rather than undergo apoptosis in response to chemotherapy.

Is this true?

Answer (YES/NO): YES